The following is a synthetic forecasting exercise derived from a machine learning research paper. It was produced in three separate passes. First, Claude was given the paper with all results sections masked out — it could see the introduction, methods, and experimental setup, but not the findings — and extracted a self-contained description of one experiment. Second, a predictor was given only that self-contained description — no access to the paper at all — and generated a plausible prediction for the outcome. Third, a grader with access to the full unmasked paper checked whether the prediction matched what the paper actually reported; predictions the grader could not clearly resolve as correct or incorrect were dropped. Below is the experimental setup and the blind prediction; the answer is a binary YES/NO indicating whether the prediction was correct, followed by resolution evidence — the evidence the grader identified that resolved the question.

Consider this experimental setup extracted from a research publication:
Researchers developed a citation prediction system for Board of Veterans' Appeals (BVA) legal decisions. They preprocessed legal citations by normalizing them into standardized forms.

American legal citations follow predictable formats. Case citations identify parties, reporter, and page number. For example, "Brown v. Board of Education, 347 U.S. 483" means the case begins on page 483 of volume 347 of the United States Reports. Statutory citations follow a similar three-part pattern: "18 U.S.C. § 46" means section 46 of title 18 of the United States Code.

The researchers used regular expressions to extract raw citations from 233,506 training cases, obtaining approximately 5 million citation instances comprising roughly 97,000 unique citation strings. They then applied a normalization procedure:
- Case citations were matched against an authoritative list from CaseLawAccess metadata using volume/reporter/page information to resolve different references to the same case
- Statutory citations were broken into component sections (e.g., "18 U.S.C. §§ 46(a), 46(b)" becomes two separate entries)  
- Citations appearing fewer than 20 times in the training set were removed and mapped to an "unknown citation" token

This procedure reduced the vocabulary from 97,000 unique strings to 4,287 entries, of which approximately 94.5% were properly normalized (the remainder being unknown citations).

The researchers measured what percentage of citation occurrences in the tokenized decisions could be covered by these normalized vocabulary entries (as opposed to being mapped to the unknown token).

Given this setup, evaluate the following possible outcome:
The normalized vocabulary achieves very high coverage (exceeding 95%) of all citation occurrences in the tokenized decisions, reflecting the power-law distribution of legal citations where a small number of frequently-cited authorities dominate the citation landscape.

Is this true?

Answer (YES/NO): YES